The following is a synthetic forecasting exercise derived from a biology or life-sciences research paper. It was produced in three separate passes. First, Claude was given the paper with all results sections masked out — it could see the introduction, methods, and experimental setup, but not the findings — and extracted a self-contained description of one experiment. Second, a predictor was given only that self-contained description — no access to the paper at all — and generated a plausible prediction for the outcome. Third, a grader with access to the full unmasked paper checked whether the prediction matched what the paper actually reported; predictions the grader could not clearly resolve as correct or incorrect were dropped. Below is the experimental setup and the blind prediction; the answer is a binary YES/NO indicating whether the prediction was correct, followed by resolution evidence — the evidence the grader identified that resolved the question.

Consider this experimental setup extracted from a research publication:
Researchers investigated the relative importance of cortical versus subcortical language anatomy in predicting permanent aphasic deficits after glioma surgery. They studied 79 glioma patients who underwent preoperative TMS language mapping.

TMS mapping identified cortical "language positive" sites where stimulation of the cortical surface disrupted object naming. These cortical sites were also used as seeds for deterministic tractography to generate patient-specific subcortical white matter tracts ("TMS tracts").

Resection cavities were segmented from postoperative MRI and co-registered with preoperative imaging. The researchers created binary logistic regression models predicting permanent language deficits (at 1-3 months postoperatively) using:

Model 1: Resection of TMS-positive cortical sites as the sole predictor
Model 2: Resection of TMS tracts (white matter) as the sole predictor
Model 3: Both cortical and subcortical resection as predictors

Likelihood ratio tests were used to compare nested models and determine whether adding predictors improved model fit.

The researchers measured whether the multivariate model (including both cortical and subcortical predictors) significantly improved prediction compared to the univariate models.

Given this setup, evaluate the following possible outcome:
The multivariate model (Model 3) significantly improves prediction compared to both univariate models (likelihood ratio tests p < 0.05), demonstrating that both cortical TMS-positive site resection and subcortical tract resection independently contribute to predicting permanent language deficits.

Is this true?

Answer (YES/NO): NO